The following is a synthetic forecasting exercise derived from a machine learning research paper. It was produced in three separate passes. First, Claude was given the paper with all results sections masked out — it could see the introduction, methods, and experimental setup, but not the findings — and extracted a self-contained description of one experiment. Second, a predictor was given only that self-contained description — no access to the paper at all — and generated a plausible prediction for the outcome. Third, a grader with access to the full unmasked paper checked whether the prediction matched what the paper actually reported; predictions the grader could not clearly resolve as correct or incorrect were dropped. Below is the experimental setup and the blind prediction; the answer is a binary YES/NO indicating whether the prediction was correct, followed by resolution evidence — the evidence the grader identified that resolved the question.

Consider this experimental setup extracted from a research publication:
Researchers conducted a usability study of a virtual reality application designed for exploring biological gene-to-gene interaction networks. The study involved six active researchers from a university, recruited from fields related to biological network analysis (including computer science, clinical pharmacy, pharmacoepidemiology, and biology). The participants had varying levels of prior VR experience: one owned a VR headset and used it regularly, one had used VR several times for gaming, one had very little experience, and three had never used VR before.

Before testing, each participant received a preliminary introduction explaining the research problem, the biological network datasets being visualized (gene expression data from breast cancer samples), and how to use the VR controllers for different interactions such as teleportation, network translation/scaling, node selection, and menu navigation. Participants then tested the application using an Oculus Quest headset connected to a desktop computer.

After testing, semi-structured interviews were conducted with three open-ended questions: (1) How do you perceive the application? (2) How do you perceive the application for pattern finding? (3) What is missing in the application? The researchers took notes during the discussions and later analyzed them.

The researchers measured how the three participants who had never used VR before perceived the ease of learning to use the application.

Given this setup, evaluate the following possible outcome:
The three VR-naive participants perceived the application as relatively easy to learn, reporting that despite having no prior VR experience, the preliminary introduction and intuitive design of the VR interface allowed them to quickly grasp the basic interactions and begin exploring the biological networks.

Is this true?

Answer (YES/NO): NO